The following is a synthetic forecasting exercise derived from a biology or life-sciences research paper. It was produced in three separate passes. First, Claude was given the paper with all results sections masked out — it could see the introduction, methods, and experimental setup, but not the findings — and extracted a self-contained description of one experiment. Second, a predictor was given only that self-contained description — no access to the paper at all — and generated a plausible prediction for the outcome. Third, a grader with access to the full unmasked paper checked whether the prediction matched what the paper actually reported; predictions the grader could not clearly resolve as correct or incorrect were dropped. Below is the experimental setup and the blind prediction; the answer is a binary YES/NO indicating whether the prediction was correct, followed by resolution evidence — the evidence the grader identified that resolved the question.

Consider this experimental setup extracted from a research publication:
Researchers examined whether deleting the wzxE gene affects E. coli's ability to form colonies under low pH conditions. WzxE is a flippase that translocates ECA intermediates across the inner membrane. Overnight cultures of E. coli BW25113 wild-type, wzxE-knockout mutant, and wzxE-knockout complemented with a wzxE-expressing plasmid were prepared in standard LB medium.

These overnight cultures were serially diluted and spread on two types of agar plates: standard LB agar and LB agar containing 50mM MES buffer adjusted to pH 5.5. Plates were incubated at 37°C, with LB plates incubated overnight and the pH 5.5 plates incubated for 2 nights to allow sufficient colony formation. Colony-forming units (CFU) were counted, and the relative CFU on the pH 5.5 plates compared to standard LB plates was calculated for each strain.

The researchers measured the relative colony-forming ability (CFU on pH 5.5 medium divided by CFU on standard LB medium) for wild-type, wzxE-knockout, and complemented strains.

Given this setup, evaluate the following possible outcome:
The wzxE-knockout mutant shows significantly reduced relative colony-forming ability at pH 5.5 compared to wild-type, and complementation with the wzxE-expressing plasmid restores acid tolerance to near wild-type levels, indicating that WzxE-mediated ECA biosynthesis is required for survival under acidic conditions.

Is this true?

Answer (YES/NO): YES